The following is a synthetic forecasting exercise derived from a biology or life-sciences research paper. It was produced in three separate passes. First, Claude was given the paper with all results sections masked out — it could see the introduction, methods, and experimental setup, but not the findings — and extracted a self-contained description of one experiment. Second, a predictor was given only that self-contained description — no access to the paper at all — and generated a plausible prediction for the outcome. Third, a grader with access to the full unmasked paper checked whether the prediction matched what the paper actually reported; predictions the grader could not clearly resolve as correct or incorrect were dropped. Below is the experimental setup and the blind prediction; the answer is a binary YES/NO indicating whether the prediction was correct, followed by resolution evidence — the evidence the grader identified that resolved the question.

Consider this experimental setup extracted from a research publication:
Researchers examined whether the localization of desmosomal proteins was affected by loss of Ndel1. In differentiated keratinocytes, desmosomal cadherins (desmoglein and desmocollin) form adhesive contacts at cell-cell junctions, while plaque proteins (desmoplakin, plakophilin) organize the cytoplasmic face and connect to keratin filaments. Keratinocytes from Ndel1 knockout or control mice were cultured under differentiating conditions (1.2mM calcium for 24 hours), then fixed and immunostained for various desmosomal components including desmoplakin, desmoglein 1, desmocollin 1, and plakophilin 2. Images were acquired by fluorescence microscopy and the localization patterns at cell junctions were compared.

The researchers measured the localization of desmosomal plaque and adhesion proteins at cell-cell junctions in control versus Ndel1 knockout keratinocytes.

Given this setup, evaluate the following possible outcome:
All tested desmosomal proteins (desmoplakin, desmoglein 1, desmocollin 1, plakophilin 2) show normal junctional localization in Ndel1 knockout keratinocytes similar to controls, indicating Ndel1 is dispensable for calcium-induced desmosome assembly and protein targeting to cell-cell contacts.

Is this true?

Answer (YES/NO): NO